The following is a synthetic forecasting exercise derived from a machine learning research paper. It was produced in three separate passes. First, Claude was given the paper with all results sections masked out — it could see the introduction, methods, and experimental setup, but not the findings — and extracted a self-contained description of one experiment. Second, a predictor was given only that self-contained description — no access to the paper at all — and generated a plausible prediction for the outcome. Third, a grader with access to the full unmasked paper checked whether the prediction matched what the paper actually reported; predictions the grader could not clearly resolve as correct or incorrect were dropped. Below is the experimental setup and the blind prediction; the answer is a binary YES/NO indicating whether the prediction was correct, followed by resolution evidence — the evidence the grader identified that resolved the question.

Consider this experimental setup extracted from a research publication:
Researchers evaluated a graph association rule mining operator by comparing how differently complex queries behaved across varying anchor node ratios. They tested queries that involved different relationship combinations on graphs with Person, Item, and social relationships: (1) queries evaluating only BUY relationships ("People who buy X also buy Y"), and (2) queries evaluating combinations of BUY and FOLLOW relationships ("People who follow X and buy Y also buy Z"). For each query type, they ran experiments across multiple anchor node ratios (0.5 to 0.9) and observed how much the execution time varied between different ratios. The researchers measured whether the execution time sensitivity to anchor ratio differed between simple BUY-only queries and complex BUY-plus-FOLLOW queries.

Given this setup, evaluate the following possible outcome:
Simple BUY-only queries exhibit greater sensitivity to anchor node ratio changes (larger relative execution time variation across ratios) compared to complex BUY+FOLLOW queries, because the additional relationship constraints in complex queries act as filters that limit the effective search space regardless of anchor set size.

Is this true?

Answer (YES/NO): YES